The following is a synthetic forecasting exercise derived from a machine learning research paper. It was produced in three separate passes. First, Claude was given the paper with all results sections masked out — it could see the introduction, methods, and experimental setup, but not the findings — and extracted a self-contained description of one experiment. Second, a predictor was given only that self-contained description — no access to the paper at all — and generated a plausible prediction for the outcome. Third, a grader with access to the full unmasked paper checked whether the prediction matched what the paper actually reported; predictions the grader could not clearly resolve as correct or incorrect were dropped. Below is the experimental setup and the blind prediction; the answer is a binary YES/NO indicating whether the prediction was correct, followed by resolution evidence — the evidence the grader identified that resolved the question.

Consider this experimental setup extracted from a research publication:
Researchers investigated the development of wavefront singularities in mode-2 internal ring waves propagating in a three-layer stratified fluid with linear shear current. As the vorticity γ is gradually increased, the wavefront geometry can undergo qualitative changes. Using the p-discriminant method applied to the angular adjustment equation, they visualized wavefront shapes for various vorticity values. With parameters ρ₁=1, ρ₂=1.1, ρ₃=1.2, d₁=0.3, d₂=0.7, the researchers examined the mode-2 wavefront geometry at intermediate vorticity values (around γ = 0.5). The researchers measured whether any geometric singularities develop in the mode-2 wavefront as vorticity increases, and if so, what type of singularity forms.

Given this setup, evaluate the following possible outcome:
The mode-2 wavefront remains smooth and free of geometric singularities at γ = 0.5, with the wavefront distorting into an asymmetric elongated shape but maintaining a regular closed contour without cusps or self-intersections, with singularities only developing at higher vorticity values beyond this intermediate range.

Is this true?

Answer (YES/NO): NO